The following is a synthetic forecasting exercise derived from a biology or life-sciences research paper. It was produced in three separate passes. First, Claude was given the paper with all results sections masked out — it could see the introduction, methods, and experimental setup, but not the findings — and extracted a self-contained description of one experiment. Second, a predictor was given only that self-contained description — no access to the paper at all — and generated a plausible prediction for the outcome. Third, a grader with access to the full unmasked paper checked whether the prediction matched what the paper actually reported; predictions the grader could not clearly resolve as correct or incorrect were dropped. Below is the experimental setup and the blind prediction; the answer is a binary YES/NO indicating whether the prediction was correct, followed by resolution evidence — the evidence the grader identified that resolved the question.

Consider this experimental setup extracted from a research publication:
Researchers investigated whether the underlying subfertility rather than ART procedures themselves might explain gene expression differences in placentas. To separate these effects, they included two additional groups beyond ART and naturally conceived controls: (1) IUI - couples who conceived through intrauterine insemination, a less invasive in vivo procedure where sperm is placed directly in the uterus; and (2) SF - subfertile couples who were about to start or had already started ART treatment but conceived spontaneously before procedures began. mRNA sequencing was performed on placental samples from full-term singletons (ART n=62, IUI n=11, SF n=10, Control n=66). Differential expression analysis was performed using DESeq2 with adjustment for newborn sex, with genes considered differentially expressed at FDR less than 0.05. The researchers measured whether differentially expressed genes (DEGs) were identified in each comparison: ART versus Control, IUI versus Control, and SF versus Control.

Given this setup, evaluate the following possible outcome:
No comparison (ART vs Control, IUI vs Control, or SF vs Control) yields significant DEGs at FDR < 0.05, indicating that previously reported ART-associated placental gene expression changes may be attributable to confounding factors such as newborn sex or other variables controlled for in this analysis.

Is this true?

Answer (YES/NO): NO